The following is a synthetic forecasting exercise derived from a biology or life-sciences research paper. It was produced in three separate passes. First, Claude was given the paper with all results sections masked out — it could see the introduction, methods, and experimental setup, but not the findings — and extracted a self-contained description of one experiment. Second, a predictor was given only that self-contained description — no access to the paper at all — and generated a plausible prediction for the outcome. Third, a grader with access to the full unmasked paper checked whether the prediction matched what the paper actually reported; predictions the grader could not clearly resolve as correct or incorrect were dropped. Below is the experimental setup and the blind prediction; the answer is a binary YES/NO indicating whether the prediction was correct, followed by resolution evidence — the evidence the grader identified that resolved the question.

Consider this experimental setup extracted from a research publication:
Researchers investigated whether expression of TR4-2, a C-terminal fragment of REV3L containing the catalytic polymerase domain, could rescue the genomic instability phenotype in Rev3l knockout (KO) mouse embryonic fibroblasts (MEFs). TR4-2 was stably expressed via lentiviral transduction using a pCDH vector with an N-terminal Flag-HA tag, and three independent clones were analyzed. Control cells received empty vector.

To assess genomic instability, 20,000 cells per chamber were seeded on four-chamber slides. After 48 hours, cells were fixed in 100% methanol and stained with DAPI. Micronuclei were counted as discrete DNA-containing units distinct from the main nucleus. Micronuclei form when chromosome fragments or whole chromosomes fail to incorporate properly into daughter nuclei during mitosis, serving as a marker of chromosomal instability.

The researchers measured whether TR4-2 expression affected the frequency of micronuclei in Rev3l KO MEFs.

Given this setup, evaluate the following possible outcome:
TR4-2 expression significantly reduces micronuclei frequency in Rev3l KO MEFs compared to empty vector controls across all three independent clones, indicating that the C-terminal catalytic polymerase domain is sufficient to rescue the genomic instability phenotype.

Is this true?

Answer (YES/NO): YES